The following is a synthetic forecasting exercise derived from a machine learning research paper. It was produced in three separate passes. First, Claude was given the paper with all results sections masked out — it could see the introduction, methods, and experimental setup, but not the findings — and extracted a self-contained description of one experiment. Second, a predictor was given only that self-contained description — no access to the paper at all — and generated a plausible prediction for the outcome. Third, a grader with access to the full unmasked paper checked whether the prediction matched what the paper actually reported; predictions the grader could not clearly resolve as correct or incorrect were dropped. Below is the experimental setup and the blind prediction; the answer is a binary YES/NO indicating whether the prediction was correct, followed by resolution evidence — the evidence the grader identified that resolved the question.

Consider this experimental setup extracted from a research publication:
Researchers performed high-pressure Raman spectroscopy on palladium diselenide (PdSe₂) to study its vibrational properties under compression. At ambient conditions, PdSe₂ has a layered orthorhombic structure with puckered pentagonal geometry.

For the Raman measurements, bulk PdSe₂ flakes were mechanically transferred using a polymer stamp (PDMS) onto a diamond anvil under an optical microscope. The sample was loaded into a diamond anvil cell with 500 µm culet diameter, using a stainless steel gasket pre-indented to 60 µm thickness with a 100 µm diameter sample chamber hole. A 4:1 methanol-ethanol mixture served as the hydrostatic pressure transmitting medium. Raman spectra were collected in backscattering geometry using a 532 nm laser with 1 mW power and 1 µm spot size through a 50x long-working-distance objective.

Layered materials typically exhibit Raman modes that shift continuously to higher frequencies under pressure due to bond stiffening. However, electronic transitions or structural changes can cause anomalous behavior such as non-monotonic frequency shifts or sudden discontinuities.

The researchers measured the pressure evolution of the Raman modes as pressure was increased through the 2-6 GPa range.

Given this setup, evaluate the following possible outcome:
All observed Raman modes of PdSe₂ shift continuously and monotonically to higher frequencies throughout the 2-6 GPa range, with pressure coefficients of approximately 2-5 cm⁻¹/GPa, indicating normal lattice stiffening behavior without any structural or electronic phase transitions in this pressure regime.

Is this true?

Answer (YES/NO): NO